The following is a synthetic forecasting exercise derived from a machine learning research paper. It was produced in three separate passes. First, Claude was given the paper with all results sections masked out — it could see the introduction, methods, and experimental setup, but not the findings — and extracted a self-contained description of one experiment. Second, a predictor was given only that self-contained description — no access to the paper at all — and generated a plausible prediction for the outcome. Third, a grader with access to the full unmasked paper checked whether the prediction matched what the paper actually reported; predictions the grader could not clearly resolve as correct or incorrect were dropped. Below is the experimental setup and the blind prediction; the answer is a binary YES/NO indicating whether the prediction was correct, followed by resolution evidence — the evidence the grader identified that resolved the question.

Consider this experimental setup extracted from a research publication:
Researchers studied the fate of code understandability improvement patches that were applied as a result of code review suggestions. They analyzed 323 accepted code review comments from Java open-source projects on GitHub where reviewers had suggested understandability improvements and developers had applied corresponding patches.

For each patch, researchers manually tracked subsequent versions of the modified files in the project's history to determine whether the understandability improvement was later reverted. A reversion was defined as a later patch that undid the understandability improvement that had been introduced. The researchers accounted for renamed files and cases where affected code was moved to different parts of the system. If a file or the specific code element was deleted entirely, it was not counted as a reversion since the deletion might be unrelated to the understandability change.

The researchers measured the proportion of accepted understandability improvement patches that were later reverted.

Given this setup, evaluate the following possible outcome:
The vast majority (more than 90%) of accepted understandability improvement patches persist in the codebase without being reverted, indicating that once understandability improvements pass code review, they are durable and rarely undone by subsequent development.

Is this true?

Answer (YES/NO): NO